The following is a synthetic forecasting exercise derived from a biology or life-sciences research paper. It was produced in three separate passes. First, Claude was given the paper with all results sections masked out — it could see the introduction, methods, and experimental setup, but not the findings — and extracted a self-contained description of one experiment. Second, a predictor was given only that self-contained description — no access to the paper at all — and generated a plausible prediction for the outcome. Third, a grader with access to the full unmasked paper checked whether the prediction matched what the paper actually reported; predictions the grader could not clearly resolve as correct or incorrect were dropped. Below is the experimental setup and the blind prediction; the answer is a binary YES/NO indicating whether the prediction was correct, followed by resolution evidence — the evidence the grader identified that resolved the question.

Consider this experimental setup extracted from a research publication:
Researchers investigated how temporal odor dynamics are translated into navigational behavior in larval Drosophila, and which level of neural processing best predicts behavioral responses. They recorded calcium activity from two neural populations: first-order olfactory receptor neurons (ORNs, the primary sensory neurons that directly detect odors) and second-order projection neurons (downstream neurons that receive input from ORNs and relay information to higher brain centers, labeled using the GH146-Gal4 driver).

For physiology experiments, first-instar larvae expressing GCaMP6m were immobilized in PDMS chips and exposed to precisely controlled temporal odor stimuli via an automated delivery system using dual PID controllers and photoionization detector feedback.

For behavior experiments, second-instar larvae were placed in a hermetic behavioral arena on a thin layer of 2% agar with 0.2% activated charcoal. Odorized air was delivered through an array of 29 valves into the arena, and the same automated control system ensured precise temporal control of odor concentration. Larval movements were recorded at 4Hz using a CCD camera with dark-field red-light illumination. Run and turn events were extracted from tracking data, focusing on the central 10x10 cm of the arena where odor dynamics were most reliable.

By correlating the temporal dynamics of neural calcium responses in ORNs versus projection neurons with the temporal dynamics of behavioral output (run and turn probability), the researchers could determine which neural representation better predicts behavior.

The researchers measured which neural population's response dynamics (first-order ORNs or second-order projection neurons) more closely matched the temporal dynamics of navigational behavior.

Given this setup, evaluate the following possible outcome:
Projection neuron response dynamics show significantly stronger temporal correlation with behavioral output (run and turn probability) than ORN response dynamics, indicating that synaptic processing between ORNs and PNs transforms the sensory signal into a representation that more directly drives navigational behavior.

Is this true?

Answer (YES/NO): YES